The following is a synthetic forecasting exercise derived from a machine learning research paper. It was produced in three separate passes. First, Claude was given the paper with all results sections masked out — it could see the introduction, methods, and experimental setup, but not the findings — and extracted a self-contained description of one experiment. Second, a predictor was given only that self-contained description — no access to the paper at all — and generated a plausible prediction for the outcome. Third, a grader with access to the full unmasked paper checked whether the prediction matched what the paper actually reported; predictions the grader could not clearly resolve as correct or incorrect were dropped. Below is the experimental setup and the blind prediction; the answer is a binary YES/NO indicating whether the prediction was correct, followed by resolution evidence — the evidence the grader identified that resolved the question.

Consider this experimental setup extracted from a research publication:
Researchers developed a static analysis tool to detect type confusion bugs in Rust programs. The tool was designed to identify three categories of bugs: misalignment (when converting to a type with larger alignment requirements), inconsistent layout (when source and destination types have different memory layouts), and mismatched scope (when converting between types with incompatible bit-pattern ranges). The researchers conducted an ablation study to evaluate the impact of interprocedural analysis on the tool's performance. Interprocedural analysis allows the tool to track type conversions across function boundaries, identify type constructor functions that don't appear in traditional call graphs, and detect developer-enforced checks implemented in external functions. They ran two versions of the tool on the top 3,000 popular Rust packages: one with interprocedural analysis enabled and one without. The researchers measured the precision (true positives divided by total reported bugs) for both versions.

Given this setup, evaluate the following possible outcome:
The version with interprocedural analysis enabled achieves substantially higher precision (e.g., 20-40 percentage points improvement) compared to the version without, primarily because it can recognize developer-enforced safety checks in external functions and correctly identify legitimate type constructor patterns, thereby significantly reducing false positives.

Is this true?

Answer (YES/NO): NO